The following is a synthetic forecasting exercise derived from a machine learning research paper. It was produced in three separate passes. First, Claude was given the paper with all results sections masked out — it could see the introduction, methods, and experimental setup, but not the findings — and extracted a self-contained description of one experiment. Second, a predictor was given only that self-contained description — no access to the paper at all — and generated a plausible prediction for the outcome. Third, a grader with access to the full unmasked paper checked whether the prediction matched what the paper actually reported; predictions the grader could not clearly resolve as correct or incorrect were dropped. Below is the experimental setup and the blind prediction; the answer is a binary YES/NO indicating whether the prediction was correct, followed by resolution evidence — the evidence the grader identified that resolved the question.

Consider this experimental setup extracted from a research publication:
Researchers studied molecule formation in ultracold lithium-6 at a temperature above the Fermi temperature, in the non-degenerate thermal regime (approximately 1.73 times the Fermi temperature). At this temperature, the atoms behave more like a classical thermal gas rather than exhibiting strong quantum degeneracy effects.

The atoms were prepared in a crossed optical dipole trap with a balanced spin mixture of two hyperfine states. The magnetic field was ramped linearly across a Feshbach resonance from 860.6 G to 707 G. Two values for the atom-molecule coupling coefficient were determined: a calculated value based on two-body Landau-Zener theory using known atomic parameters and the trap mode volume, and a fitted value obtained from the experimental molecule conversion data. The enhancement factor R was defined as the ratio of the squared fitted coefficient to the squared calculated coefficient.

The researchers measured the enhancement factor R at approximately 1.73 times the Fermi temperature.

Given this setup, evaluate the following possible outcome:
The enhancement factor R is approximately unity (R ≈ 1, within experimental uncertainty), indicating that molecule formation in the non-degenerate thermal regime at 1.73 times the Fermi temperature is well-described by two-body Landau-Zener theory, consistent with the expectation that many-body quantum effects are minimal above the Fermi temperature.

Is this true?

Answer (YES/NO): YES